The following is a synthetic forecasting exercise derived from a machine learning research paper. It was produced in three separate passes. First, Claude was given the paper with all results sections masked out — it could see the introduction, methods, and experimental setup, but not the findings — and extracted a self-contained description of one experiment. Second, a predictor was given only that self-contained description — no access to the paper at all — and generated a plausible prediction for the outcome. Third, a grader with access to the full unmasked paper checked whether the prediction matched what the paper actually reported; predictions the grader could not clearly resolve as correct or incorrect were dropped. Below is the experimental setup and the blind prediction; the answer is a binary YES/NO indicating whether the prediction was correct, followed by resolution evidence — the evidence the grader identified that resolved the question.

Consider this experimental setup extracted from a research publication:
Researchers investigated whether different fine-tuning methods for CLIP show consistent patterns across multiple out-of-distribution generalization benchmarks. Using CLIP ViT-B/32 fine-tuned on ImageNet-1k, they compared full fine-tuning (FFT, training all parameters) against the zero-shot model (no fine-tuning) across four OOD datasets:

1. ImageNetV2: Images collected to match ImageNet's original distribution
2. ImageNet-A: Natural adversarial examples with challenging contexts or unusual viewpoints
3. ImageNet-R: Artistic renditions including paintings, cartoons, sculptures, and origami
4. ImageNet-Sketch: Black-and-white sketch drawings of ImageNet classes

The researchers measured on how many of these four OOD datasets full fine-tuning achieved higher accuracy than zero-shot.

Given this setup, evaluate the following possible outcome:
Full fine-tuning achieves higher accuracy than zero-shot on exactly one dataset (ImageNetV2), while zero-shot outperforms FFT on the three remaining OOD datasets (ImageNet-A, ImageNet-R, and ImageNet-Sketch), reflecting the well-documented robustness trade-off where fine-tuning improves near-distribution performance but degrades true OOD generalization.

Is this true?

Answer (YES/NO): YES